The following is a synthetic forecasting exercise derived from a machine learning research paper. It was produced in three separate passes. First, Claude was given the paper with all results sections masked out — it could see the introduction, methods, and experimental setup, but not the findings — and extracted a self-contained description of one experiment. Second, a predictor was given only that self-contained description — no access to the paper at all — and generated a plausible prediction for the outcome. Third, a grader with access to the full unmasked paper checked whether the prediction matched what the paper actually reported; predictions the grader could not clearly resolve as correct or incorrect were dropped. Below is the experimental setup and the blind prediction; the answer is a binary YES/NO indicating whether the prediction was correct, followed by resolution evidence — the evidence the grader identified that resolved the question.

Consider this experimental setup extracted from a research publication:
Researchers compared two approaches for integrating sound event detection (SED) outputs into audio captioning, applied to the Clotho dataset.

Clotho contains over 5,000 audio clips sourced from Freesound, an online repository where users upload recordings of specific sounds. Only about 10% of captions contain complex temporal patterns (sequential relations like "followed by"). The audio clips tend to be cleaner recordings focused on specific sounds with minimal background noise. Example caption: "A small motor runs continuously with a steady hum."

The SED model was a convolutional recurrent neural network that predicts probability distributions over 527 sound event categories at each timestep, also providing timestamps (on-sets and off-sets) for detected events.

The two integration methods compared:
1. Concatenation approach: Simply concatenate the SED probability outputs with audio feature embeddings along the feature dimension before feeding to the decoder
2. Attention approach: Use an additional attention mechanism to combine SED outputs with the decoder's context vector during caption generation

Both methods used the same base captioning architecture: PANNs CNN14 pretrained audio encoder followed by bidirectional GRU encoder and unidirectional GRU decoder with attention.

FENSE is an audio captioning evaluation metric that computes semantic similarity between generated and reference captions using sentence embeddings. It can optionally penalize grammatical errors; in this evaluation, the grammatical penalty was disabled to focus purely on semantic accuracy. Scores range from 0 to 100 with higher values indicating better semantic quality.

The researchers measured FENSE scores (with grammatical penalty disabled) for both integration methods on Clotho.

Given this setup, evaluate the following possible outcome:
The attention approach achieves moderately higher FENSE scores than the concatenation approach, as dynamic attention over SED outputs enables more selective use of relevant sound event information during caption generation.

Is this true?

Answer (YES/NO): NO